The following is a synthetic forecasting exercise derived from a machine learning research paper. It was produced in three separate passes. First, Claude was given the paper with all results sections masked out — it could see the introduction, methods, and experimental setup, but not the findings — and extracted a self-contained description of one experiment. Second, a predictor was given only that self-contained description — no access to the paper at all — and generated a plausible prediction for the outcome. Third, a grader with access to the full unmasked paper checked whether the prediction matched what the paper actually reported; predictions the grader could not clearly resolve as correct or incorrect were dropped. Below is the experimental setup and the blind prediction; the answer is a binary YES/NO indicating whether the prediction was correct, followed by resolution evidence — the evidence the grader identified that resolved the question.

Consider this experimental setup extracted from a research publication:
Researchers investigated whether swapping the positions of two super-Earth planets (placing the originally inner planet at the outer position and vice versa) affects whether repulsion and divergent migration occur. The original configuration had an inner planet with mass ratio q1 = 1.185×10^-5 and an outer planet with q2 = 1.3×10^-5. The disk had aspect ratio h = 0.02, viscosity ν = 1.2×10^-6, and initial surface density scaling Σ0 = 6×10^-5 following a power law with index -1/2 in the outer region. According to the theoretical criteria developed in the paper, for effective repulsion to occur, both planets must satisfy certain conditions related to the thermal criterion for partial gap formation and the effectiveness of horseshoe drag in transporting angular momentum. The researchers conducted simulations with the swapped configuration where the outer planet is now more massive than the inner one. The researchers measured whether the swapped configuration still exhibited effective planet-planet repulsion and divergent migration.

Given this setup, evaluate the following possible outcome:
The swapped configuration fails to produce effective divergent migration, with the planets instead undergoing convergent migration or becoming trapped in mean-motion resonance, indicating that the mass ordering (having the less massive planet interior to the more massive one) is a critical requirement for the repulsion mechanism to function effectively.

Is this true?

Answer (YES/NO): NO